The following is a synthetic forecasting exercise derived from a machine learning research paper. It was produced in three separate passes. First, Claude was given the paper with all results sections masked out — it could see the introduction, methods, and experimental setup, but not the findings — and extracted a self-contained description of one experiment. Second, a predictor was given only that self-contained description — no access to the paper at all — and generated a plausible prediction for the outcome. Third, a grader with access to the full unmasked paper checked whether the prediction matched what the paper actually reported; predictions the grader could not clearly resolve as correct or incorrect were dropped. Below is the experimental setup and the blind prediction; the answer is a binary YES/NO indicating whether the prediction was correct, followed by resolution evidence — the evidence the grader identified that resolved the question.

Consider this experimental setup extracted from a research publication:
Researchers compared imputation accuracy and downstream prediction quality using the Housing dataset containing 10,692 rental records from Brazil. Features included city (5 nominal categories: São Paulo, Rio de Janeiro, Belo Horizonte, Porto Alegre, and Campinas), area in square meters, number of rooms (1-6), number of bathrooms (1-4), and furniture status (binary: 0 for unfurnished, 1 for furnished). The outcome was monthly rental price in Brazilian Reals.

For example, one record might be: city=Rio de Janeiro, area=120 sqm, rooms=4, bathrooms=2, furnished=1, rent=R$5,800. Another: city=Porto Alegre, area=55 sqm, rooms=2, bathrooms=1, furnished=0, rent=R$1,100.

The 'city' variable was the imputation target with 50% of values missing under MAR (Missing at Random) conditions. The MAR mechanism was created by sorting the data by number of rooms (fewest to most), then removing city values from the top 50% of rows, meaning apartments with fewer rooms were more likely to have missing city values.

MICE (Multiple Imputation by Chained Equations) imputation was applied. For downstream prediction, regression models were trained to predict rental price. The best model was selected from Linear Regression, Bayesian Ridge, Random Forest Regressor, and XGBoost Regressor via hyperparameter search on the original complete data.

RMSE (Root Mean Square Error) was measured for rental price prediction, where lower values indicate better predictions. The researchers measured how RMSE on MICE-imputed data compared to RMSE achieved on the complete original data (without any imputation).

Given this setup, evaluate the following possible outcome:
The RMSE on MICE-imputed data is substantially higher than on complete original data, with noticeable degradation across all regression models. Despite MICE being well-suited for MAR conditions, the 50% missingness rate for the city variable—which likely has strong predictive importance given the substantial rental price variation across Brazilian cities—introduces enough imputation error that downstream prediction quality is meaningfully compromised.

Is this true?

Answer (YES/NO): YES